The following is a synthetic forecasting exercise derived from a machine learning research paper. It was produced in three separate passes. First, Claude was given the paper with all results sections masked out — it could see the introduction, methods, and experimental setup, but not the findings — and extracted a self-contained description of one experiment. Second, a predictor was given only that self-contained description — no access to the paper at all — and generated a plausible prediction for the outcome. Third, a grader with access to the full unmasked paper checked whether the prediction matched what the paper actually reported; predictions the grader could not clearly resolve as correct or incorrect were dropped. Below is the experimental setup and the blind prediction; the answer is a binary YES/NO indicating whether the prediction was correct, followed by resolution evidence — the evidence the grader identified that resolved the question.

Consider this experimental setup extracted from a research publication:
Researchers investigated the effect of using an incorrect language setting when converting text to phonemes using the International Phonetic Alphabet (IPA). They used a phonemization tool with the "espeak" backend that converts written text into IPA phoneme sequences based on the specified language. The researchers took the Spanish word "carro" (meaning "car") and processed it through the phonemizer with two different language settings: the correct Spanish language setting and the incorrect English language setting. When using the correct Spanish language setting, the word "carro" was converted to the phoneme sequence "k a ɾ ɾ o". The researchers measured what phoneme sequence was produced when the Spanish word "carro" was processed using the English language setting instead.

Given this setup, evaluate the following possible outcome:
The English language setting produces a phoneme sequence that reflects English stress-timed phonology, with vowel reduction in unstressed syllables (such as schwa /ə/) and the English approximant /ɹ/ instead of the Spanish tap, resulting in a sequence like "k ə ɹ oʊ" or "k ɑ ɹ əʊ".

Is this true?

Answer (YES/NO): NO